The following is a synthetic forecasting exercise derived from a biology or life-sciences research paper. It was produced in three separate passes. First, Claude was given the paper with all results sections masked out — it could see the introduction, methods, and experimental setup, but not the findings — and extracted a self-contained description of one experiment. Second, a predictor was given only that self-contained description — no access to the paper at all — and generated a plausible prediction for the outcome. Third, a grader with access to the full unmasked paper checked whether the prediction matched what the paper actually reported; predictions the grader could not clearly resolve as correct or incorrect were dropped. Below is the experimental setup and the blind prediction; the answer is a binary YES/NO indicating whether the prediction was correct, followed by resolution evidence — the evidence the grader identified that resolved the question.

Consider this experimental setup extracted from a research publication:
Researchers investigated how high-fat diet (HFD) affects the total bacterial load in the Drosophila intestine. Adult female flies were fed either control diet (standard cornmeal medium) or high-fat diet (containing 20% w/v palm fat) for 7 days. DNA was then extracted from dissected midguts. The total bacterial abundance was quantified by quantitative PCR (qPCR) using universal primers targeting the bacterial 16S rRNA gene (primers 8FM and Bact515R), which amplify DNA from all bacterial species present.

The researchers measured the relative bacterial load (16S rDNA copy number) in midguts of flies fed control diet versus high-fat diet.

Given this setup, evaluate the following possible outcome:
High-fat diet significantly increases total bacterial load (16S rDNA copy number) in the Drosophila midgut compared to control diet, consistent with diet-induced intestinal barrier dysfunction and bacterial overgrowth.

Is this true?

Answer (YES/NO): YES